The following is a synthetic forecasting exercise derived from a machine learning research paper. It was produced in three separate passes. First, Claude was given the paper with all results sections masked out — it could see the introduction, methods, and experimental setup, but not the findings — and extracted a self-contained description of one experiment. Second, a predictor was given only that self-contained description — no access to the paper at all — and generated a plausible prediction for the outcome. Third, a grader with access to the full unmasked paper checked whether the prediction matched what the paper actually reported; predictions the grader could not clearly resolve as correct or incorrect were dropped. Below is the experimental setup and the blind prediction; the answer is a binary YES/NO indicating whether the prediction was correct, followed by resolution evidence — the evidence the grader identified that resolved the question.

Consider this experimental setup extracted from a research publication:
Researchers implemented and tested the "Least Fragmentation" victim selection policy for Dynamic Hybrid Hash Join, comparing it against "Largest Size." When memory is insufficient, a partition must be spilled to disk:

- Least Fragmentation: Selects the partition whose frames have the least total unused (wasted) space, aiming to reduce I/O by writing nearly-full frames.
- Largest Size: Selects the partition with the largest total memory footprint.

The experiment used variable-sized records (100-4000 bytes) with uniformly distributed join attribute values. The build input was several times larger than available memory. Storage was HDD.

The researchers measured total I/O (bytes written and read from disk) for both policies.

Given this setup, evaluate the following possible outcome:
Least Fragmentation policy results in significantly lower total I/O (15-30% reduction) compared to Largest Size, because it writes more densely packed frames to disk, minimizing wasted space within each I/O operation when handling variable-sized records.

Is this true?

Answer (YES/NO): NO